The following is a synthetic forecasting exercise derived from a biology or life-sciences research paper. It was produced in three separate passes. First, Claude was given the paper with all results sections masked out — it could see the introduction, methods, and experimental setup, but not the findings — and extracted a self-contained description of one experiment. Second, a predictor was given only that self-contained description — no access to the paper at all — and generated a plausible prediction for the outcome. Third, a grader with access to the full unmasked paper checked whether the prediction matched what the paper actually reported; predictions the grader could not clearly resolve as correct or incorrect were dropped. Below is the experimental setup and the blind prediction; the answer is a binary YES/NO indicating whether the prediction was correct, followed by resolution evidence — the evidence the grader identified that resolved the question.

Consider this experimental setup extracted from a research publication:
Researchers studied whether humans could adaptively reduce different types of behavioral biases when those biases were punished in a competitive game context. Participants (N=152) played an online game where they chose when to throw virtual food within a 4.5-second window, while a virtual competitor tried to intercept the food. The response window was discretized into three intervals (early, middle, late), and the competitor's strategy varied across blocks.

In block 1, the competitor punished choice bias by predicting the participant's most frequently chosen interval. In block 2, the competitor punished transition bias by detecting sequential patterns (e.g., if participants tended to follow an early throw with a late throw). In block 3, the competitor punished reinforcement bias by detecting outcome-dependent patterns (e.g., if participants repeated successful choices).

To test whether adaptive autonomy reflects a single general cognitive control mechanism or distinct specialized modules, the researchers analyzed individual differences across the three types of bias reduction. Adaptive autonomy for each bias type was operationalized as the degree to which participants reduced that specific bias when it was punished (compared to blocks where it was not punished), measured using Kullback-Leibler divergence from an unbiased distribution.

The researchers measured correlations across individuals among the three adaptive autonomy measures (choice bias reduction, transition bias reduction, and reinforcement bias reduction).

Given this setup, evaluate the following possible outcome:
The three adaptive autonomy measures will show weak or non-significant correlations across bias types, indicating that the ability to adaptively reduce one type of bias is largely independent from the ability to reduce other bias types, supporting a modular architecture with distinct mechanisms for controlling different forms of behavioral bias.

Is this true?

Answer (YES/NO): YES